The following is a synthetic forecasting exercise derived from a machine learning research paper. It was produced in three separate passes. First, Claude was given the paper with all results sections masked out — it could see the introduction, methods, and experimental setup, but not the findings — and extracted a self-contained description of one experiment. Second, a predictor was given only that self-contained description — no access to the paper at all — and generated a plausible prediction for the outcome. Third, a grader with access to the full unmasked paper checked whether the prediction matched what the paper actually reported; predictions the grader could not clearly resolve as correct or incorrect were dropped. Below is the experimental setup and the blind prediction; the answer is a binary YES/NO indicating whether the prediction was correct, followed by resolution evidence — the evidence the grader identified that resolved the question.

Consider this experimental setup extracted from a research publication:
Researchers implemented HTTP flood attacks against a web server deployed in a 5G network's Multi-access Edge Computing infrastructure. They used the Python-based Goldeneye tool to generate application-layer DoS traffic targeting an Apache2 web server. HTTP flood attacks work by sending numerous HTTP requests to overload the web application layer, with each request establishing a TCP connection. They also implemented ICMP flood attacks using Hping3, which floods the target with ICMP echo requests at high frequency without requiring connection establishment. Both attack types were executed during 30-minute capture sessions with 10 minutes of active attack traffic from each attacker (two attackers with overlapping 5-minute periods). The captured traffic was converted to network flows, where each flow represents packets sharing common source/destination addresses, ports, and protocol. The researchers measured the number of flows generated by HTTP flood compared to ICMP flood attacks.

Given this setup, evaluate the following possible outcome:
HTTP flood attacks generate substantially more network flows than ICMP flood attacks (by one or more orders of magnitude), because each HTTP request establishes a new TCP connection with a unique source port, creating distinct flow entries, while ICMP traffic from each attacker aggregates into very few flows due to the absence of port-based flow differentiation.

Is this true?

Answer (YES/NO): YES